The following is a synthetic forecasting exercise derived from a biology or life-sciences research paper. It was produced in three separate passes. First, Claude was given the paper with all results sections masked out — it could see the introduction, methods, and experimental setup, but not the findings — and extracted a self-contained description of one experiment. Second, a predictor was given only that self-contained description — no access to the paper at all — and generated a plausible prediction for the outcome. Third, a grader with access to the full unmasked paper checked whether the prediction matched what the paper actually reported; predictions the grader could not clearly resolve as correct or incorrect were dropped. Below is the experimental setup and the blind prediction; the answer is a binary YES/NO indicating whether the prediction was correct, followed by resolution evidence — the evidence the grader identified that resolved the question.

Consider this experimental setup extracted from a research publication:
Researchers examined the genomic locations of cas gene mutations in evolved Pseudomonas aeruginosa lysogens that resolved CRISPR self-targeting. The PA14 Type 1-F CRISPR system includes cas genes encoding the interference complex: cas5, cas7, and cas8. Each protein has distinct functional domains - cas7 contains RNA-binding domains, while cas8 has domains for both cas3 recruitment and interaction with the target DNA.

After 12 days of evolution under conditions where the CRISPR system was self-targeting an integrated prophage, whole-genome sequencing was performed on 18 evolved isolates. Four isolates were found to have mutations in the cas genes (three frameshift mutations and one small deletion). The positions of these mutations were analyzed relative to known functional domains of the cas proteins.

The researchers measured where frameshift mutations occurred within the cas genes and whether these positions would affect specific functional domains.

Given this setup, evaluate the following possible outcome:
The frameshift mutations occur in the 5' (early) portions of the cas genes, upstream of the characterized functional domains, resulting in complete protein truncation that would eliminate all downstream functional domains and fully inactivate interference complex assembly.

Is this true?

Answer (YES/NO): NO